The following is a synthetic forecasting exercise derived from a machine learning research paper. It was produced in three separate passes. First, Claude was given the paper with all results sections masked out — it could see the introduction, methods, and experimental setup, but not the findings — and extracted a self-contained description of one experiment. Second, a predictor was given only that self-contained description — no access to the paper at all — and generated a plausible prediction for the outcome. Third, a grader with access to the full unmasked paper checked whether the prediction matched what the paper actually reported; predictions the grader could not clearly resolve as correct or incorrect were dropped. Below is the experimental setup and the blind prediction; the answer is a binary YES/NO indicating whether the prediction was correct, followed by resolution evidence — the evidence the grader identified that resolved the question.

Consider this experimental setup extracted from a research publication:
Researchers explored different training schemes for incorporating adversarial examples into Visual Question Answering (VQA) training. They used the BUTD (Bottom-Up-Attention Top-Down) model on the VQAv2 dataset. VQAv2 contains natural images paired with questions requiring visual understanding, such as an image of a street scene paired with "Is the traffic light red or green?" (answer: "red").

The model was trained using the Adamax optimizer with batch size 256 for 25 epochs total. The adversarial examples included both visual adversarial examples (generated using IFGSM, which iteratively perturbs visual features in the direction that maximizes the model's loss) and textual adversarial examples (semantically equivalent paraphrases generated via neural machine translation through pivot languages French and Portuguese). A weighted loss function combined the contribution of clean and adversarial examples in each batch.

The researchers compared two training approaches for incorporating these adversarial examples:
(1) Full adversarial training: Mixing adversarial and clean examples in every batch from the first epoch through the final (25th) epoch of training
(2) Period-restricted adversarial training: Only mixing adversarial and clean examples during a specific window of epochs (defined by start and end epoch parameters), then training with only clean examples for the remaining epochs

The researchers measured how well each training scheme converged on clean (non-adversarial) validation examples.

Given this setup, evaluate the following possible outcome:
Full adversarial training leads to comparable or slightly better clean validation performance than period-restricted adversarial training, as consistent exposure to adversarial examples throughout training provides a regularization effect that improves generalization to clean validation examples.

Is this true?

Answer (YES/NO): NO